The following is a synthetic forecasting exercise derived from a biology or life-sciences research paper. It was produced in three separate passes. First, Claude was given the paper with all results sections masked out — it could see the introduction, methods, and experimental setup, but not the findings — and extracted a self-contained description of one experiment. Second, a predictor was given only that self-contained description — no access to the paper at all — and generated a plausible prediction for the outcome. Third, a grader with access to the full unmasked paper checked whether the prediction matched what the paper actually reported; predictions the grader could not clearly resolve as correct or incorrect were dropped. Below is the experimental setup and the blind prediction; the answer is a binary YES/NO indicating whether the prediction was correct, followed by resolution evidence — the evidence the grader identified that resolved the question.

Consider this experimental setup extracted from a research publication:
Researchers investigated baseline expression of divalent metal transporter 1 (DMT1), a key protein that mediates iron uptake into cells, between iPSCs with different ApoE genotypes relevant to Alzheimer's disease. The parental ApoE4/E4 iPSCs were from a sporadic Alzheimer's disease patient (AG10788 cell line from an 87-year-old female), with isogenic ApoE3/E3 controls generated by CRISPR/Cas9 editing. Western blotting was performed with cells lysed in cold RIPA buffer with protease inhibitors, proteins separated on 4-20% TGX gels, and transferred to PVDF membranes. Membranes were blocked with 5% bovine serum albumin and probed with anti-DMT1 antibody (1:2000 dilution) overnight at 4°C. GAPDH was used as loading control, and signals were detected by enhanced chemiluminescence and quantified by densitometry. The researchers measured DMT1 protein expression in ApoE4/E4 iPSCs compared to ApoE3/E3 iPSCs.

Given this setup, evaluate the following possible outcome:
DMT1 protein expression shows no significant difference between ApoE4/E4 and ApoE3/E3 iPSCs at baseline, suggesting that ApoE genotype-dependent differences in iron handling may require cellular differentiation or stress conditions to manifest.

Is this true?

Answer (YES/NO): NO